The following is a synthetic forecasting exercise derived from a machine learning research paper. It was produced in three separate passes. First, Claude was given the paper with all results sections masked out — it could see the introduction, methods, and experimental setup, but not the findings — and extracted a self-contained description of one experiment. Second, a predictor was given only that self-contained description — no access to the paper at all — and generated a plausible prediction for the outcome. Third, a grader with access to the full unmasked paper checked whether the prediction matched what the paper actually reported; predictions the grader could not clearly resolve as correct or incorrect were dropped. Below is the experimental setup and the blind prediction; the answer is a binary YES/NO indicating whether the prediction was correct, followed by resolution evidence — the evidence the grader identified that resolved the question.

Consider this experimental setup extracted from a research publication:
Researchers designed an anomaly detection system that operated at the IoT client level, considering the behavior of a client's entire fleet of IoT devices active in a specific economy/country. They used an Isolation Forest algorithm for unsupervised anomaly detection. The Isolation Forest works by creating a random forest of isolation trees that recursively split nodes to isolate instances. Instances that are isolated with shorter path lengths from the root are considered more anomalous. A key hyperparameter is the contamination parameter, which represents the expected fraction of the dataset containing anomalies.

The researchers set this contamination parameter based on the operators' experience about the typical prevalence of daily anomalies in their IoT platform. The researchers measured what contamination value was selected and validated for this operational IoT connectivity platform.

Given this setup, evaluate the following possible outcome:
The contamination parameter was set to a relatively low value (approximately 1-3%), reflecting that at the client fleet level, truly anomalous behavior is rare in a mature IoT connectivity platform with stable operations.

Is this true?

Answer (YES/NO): NO